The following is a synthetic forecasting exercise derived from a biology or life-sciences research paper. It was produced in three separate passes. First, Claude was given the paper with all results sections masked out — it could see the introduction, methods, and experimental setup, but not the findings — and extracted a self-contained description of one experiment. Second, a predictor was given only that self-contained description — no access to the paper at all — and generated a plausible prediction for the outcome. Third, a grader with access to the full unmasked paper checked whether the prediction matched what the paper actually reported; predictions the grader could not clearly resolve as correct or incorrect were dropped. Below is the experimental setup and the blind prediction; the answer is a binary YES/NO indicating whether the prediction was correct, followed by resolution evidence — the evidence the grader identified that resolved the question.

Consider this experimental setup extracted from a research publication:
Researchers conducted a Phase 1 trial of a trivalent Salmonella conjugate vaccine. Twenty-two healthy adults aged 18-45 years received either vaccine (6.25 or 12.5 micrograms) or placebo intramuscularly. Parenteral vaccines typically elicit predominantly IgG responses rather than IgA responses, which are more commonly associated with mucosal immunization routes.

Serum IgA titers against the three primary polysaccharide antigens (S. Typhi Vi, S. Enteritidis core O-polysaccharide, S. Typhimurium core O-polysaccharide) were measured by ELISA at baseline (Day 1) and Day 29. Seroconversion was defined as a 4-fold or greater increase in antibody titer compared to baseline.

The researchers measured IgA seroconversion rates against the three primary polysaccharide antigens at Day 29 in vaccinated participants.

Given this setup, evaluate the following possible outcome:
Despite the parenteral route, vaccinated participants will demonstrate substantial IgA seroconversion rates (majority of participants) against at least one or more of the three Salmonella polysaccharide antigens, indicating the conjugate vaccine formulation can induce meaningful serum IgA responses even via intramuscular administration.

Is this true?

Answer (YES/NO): YES